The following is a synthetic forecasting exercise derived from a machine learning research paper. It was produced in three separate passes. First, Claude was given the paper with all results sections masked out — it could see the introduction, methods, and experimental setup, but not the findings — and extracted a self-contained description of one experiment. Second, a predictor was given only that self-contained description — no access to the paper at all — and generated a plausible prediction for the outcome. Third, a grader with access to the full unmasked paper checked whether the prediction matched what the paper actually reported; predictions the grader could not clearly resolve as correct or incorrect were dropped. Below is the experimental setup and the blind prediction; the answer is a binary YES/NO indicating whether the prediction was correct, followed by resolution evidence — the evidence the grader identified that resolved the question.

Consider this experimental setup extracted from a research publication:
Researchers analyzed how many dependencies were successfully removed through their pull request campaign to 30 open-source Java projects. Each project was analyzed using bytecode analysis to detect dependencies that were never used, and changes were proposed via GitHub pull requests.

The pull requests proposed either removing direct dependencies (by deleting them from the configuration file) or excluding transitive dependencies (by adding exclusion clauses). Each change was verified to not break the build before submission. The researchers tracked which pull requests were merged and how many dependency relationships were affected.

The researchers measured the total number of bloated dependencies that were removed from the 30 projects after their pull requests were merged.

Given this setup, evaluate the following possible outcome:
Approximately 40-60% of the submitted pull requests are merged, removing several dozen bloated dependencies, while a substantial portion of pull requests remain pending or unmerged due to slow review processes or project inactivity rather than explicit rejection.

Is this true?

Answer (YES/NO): NO